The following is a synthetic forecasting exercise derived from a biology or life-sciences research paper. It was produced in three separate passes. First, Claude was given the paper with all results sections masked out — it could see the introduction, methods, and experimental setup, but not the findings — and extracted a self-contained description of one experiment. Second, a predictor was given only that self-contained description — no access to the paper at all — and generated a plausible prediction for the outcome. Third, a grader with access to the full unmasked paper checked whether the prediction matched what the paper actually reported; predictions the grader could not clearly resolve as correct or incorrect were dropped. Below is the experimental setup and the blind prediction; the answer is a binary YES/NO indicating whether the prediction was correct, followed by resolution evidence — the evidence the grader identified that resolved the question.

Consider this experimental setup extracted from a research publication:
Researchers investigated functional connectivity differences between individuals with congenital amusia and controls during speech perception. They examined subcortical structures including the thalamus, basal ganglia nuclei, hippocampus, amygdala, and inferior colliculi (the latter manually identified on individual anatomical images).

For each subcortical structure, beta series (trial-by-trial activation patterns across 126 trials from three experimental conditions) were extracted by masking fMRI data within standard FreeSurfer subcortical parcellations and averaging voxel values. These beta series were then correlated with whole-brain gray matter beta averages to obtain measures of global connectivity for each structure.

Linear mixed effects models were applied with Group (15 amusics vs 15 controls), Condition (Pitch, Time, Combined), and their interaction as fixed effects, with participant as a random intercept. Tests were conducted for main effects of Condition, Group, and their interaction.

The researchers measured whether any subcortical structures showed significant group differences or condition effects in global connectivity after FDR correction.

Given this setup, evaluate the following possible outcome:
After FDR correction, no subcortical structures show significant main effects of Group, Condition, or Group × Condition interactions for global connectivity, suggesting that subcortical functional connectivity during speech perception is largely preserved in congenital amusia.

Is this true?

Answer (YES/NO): YES